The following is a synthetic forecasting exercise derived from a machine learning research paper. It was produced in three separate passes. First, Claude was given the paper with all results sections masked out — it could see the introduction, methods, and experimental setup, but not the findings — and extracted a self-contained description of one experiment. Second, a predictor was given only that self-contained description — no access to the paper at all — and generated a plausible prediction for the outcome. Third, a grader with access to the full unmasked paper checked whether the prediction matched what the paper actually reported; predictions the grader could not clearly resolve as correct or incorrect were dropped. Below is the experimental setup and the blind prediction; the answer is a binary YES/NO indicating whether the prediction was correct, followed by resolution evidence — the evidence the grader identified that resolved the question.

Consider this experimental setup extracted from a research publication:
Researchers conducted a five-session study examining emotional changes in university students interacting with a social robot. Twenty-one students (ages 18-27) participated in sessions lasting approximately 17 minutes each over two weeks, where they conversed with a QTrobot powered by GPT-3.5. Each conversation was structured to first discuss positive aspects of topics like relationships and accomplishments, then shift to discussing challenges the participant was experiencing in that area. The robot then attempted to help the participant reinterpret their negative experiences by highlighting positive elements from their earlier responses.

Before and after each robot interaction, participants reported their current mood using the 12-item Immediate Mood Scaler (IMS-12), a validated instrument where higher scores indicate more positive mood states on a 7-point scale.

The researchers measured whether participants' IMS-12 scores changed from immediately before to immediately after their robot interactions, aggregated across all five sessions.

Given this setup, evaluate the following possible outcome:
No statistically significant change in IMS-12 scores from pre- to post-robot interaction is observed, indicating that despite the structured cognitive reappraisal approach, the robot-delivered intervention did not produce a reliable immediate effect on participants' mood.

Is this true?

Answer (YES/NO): NO